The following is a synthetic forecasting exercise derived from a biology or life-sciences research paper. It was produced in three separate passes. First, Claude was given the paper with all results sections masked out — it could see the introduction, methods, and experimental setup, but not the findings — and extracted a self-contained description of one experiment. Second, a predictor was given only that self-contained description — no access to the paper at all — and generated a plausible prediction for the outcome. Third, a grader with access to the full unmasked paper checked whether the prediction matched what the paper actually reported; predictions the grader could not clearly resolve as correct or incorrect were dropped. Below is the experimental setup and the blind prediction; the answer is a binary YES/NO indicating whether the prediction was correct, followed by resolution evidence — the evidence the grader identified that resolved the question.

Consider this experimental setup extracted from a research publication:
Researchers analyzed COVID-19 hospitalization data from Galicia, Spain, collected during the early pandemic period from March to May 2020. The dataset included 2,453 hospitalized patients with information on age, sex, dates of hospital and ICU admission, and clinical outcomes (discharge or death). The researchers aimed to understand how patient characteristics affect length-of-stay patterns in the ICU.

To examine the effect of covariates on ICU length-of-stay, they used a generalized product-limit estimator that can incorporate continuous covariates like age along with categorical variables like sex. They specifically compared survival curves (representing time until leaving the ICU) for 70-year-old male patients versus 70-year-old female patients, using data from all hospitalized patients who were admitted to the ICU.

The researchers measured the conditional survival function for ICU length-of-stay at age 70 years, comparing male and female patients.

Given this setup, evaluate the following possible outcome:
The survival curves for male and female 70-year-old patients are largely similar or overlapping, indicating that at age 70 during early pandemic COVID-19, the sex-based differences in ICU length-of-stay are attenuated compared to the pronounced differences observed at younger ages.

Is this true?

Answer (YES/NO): NO